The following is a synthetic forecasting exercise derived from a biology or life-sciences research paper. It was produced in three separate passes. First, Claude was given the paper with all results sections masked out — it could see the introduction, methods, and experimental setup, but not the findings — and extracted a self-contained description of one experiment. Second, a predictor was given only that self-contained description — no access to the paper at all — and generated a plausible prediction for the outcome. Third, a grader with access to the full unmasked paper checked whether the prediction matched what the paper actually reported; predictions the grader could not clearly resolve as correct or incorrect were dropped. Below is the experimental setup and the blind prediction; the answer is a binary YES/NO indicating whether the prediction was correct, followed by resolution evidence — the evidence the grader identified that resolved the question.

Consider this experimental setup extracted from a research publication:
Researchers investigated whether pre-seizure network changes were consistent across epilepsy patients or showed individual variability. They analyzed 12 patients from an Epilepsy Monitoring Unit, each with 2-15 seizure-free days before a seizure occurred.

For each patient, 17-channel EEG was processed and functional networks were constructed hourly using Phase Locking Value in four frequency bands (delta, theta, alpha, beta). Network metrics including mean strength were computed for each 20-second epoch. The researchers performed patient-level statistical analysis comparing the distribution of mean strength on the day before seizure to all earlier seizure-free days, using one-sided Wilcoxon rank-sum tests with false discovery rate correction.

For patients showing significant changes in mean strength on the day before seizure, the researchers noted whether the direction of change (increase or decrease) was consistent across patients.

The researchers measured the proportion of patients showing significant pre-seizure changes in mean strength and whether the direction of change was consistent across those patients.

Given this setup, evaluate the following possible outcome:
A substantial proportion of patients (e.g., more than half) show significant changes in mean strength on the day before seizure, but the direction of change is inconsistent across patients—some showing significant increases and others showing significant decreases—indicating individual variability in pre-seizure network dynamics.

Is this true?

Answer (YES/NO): NO